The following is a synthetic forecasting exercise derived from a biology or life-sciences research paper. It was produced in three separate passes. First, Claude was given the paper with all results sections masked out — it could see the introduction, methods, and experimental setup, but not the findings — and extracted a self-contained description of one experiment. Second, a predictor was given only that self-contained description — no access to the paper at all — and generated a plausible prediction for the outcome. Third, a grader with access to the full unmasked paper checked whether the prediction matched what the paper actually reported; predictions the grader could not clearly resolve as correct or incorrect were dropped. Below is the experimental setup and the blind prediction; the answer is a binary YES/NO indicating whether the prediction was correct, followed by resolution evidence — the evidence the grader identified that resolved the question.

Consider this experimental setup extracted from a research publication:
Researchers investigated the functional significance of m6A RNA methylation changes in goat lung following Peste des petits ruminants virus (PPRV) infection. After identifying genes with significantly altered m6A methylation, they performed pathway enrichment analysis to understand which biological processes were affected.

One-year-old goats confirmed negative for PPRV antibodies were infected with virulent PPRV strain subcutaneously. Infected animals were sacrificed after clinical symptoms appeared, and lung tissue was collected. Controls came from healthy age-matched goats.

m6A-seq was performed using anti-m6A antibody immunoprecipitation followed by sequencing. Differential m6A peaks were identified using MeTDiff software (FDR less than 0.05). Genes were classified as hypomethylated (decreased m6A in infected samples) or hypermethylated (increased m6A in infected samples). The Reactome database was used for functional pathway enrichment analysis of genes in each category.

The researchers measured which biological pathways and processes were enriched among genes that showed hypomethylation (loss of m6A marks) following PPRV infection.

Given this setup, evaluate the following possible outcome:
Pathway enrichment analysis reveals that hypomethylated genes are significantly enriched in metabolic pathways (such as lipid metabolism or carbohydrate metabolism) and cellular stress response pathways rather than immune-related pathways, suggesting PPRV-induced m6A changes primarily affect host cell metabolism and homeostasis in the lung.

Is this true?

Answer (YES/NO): NO